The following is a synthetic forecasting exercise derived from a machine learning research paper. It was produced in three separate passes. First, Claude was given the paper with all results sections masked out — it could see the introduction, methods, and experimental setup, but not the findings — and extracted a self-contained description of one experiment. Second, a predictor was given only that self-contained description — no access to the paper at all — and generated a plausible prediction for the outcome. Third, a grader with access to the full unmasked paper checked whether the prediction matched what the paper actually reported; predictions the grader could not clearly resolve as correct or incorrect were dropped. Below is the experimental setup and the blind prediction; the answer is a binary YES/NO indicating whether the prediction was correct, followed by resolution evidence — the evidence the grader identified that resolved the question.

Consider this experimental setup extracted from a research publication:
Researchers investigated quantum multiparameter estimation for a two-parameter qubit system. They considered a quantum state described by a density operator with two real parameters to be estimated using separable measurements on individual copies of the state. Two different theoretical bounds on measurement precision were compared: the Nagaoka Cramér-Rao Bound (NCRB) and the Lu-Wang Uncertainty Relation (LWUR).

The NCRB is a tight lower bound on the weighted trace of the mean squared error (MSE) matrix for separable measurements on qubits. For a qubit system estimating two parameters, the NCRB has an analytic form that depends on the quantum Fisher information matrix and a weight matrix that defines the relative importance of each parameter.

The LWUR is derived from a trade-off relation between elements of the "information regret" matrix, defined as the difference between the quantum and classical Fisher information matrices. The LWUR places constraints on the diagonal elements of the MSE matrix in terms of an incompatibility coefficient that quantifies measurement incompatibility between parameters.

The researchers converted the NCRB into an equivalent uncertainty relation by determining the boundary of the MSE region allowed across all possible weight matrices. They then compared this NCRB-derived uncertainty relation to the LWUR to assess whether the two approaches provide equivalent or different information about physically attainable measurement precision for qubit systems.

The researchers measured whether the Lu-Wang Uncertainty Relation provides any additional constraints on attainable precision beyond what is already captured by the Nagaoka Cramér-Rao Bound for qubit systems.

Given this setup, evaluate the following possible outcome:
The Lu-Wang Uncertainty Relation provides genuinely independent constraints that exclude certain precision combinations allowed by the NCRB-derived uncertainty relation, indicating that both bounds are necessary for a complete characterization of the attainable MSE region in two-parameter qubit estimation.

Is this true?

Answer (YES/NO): NO